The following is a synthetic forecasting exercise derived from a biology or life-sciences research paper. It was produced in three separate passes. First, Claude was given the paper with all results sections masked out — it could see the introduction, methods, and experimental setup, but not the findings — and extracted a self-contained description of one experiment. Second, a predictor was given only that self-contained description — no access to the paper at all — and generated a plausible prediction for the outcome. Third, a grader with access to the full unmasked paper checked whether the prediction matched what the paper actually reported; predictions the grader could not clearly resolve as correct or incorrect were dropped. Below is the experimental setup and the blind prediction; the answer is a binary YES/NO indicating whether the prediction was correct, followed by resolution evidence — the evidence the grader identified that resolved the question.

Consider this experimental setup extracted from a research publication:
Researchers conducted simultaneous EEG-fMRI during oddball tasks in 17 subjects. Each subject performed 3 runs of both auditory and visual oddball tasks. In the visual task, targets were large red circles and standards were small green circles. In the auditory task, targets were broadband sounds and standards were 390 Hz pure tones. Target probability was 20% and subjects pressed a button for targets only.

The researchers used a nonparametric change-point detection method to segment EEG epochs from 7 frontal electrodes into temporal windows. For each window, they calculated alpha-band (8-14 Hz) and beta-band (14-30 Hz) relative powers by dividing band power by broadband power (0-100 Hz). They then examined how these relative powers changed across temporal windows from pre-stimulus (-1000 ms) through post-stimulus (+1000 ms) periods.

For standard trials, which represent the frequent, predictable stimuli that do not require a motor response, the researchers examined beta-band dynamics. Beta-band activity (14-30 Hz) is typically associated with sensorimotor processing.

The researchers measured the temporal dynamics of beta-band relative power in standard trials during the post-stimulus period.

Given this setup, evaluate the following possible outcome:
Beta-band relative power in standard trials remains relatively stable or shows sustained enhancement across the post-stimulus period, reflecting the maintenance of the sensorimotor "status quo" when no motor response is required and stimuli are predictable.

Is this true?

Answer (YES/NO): NO